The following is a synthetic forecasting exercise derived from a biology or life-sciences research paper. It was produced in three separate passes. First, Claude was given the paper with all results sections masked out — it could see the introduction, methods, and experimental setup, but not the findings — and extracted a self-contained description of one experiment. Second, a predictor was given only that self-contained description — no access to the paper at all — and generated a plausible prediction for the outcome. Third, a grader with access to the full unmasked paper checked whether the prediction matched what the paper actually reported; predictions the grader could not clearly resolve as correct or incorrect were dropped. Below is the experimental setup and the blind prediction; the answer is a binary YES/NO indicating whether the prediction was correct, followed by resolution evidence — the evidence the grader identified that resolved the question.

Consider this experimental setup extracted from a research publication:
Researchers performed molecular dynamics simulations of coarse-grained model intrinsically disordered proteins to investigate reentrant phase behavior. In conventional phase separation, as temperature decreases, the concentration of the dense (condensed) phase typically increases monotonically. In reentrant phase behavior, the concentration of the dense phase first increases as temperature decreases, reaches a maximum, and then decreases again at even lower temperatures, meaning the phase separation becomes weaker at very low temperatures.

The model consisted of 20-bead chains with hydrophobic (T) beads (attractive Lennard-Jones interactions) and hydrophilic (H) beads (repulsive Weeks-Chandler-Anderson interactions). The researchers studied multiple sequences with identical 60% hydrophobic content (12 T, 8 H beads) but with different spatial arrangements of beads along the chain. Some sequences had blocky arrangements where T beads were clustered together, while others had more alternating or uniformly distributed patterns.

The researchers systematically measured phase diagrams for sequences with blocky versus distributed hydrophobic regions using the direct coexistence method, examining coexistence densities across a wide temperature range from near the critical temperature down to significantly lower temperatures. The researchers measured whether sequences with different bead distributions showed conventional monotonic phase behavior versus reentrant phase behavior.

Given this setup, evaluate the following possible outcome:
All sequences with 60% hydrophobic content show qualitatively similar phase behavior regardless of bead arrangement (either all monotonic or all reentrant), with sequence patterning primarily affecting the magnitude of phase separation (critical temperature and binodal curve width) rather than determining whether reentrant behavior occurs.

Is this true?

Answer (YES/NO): NO